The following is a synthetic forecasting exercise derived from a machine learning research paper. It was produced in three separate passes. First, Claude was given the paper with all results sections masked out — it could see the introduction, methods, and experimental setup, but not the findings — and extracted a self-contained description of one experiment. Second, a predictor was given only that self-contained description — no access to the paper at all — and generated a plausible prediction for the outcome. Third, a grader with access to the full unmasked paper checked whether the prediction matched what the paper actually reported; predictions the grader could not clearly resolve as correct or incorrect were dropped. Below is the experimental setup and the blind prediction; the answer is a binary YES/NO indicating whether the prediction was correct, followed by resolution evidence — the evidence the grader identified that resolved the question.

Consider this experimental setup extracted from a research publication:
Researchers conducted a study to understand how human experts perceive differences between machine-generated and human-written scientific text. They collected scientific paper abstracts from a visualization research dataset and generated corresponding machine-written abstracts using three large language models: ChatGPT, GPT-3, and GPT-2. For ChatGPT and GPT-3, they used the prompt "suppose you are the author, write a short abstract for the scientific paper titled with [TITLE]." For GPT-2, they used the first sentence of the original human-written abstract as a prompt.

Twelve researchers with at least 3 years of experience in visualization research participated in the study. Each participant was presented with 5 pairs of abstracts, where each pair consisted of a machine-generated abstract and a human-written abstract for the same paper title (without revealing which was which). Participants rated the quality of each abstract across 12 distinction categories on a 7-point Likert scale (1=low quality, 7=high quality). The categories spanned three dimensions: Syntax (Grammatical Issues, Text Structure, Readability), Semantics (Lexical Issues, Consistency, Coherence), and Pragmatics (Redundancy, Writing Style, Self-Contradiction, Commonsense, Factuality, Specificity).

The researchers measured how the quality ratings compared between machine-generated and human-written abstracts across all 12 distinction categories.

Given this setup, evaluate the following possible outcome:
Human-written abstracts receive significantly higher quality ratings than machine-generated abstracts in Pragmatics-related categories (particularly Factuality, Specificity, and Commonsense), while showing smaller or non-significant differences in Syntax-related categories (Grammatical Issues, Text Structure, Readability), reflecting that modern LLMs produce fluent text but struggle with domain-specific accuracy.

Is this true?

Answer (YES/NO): NO